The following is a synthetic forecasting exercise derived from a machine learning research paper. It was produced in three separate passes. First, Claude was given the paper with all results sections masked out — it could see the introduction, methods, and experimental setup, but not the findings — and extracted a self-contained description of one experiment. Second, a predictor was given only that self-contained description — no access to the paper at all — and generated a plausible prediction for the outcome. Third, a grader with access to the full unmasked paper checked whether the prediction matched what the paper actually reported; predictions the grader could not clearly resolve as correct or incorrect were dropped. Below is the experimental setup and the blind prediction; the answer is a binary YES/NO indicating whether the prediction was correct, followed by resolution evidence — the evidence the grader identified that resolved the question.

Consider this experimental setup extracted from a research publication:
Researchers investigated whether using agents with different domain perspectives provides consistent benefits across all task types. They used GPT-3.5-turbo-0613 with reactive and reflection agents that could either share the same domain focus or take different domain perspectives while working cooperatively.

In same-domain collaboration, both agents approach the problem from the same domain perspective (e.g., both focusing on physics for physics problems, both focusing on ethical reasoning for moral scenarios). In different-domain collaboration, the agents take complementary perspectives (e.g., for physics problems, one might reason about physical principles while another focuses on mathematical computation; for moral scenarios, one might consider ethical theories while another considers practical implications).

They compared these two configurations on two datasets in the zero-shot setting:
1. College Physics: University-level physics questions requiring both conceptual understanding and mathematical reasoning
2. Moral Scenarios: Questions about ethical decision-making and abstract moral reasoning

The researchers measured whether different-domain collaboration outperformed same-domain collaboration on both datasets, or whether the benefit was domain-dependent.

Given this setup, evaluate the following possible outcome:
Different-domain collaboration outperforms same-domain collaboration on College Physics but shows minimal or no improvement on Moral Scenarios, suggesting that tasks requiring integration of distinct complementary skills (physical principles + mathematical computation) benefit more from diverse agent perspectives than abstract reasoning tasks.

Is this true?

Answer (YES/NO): NO